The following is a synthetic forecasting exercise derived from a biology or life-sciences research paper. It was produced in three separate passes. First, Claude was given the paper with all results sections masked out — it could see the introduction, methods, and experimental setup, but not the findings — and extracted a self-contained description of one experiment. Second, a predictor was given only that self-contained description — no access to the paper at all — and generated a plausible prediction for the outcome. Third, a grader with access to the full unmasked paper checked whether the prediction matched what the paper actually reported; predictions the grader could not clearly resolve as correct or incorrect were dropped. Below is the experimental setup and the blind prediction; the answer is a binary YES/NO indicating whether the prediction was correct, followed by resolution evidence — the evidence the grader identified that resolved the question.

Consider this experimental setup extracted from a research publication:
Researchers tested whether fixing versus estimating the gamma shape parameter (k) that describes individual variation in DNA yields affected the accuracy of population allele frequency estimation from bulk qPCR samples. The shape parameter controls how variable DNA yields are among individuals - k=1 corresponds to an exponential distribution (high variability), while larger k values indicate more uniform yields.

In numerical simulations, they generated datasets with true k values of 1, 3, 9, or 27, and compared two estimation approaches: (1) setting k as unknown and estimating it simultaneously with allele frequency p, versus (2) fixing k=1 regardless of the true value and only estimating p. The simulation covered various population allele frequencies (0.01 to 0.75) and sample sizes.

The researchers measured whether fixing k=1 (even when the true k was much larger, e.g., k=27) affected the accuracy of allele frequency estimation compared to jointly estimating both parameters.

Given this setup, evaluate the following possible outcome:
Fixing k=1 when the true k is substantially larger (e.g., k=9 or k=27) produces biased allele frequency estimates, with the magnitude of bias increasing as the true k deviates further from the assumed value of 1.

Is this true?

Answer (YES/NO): NO